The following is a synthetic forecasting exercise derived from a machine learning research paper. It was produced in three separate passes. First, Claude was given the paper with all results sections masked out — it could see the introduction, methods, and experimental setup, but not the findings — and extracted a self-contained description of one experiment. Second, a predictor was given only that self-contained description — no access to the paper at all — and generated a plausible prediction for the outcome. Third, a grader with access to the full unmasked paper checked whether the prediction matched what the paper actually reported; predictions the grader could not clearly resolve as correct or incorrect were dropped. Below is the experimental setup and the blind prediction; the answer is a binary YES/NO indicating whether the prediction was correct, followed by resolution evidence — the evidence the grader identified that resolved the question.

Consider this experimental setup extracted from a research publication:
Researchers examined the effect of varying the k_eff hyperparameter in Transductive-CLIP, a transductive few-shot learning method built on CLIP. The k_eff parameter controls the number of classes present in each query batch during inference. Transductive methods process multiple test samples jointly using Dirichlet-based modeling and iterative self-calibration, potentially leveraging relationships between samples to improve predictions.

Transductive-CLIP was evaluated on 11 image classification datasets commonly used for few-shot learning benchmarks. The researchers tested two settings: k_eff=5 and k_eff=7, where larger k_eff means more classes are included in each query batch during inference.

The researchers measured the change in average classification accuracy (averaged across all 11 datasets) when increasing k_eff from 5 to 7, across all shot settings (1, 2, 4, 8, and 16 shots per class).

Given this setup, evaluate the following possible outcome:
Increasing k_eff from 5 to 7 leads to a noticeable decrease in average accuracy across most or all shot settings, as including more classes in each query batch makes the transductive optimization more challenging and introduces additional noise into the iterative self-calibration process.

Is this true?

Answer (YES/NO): YES